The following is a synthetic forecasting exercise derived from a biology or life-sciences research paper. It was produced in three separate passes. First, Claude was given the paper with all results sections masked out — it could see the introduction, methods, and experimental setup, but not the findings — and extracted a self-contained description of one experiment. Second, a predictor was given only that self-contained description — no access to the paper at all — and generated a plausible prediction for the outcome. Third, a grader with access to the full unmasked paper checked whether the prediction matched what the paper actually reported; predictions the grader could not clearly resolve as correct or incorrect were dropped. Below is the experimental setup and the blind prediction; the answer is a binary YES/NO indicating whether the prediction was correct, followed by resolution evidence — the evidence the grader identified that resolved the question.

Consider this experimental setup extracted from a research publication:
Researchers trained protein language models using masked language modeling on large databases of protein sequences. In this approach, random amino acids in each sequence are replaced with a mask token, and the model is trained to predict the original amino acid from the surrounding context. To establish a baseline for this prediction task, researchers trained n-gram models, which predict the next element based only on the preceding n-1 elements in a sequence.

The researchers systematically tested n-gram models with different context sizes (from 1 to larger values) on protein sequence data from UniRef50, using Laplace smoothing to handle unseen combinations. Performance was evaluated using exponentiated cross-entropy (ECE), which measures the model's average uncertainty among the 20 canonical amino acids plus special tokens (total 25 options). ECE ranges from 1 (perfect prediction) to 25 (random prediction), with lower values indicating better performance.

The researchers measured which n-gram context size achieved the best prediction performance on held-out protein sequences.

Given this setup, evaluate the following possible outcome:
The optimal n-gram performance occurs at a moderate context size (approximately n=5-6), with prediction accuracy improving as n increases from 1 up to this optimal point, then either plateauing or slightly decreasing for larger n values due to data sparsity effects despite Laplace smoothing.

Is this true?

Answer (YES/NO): NO